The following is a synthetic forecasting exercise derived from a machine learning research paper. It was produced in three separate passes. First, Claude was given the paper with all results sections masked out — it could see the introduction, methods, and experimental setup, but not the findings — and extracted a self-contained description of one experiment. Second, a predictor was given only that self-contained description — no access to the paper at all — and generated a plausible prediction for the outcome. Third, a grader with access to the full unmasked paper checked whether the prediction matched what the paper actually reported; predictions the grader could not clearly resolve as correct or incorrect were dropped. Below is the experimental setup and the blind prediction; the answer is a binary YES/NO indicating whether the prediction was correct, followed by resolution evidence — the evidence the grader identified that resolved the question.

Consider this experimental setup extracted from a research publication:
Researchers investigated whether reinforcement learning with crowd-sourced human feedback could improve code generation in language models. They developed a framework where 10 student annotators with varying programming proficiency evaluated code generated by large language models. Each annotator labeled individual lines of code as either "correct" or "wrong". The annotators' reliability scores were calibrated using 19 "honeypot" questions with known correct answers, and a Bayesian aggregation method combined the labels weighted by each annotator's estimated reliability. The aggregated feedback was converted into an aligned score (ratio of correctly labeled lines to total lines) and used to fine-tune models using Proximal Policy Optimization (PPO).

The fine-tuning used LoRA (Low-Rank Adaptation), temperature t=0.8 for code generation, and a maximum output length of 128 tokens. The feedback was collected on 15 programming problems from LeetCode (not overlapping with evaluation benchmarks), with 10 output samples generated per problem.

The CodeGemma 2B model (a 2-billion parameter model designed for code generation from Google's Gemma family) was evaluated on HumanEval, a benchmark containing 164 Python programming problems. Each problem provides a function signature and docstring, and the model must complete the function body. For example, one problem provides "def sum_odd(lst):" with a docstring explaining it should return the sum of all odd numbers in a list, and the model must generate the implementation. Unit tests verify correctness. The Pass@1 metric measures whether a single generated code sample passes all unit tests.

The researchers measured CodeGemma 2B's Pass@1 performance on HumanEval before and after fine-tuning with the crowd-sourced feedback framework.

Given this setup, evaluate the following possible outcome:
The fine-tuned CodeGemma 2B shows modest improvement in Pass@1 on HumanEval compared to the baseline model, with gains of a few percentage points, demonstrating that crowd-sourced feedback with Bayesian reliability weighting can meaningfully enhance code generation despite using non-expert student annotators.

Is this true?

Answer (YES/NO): NO